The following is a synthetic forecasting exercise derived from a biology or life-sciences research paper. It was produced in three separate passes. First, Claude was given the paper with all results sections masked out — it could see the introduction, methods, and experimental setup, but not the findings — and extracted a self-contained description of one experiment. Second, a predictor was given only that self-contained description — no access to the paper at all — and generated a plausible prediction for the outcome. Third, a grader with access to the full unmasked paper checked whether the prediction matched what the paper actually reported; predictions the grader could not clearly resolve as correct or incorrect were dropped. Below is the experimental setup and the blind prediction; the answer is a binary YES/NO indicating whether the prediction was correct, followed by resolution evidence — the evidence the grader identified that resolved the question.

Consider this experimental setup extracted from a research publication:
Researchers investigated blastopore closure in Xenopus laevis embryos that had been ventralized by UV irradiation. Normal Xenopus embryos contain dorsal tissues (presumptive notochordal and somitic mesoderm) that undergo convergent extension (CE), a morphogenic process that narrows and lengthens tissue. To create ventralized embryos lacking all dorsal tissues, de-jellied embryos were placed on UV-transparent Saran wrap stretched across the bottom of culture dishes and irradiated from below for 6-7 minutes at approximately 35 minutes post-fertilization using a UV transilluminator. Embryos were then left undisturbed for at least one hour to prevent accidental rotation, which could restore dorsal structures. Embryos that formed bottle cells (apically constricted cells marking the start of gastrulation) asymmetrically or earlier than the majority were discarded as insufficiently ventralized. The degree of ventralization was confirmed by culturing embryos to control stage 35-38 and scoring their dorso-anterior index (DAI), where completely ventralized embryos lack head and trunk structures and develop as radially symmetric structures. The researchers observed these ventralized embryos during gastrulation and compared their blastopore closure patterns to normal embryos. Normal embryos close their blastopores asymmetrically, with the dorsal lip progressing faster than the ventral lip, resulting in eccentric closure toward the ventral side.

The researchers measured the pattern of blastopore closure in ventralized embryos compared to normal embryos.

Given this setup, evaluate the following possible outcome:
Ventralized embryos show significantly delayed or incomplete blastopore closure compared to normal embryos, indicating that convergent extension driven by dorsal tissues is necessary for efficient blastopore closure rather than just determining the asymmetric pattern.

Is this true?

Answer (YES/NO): NO